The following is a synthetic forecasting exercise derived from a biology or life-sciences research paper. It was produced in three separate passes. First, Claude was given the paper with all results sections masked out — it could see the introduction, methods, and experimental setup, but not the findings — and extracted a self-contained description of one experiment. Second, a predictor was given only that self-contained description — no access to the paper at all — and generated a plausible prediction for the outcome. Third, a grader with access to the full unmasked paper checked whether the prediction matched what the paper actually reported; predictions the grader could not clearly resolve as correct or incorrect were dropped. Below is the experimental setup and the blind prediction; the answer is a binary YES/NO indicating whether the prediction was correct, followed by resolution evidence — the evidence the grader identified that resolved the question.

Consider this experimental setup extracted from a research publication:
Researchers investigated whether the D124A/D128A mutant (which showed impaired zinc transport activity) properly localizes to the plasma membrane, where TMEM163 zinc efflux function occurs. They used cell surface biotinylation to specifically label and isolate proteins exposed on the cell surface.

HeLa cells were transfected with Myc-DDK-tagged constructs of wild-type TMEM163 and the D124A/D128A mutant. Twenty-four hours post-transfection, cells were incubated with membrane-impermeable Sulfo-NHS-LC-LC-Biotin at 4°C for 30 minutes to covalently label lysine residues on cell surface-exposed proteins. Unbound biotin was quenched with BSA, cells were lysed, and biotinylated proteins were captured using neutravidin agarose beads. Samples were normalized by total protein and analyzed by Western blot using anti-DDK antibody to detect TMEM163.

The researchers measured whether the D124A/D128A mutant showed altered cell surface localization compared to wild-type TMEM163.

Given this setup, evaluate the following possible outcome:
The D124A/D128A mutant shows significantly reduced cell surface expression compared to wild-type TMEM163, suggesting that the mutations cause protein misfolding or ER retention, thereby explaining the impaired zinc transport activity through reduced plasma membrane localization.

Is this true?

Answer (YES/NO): NO